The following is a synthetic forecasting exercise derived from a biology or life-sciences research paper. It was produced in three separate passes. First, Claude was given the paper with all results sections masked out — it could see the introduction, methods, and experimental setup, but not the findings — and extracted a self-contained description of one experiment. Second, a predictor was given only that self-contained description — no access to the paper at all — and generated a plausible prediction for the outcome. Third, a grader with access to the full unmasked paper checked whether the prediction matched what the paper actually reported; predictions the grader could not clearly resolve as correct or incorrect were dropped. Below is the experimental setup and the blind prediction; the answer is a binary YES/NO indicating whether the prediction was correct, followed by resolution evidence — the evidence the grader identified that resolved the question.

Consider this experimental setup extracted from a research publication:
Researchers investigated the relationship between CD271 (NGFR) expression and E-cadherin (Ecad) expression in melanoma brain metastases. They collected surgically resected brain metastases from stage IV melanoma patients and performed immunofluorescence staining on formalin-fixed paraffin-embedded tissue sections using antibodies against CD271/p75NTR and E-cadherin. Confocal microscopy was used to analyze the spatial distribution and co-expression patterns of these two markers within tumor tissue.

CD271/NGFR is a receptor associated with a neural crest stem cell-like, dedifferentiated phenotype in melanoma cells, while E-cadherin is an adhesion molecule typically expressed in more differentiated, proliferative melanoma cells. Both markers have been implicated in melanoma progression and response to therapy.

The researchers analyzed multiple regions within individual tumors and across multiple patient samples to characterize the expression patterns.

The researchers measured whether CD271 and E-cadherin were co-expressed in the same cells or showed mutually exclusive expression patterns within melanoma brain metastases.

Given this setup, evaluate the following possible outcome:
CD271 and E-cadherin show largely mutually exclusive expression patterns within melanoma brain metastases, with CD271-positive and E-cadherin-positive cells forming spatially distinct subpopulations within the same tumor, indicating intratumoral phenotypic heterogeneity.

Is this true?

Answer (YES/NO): YES